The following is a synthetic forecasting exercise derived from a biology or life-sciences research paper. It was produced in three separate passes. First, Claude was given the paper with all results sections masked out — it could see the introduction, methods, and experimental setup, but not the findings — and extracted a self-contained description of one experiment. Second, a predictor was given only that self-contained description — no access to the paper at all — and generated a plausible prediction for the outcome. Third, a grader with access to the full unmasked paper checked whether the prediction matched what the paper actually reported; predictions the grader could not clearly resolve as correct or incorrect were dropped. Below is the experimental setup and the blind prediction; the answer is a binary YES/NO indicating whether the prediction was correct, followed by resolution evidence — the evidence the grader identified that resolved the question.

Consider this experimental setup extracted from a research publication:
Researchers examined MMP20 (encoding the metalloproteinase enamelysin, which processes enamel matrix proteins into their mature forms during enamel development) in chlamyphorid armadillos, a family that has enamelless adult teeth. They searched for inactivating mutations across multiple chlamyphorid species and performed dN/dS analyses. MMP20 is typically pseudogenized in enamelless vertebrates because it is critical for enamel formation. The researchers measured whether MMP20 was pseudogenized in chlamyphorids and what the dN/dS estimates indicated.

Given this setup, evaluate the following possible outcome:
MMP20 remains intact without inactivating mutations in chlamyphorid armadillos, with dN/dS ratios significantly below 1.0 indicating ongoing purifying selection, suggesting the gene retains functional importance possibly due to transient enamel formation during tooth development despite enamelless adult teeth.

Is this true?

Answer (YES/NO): NO